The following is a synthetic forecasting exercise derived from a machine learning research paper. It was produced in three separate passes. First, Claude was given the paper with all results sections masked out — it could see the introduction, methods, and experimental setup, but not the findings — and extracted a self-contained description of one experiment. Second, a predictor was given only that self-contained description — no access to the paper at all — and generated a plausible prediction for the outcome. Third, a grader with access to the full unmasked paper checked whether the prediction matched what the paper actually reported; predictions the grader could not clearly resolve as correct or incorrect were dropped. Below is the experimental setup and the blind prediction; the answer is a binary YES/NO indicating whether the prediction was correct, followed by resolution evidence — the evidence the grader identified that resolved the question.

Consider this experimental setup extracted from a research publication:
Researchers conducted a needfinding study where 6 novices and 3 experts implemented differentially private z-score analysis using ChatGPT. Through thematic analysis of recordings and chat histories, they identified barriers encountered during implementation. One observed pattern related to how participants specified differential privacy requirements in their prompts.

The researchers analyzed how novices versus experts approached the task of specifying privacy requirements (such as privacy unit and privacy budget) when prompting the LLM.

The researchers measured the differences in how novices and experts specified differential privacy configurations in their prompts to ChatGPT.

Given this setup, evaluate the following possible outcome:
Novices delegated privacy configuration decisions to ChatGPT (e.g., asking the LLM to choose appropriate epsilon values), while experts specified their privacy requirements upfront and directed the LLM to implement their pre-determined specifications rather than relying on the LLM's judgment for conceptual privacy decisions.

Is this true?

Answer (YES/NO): NO